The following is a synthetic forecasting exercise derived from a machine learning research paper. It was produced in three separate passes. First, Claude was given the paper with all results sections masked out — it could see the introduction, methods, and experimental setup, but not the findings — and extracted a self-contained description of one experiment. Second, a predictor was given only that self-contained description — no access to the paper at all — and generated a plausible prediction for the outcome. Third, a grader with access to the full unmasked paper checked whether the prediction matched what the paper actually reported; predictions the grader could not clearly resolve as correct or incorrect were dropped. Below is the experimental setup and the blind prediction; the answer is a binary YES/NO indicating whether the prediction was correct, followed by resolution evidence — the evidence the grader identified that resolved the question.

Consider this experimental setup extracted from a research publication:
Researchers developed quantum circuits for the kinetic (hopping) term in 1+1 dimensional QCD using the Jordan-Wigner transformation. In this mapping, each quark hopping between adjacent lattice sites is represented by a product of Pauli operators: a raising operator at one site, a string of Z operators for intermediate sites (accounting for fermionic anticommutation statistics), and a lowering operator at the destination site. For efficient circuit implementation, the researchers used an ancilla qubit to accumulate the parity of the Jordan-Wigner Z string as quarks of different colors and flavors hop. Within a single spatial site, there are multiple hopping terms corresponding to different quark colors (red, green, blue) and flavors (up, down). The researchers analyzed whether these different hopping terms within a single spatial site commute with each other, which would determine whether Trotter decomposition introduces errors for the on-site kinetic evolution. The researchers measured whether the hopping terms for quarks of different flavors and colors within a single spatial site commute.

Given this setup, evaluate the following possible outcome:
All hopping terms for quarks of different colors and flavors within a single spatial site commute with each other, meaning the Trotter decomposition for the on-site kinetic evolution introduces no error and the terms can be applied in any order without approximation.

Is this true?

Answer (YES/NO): YES